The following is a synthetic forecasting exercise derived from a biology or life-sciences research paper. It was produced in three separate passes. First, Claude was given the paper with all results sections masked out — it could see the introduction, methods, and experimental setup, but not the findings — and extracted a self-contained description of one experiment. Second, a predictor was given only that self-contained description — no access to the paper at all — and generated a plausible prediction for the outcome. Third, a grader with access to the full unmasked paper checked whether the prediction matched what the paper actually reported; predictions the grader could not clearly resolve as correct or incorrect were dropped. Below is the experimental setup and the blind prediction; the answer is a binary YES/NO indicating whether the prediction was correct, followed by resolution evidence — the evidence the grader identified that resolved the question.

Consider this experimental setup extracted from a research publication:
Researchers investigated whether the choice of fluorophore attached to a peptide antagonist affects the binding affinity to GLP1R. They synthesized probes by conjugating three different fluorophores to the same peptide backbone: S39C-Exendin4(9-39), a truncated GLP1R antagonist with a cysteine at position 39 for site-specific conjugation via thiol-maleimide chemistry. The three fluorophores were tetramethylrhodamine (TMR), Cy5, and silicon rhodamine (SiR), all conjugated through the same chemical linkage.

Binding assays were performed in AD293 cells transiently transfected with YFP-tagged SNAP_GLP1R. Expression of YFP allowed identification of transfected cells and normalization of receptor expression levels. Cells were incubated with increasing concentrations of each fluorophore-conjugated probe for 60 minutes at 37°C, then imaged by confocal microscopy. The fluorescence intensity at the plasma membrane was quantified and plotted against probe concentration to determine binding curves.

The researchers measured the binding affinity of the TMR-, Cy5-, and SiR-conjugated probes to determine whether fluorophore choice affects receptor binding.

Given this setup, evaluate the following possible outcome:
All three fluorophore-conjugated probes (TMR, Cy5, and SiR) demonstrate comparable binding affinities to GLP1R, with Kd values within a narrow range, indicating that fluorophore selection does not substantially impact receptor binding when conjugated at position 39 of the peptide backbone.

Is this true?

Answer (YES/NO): NO